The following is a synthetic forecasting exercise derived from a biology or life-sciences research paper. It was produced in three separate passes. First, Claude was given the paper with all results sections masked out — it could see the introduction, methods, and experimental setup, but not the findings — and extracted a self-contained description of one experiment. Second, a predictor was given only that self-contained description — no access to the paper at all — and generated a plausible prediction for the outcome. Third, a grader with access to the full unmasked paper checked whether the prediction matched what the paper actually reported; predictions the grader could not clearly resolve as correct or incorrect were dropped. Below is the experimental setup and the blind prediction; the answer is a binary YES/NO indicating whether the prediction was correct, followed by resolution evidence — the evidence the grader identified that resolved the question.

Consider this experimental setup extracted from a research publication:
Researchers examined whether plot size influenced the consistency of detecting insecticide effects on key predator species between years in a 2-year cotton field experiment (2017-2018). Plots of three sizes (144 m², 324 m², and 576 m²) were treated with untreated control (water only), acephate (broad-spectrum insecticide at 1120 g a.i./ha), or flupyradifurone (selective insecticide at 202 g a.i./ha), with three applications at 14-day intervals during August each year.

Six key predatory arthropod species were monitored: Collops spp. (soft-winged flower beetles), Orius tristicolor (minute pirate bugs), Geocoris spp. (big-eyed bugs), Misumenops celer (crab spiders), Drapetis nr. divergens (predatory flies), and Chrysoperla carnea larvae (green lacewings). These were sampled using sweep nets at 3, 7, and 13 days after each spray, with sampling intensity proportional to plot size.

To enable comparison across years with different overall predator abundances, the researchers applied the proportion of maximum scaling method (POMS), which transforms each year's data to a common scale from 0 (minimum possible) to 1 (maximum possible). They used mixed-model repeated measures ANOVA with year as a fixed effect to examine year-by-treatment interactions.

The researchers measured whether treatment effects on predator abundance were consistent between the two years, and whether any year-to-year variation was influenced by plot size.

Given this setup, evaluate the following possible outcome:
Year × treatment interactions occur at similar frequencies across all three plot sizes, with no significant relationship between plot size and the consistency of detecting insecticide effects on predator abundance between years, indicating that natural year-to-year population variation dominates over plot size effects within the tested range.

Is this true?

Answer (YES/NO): YES